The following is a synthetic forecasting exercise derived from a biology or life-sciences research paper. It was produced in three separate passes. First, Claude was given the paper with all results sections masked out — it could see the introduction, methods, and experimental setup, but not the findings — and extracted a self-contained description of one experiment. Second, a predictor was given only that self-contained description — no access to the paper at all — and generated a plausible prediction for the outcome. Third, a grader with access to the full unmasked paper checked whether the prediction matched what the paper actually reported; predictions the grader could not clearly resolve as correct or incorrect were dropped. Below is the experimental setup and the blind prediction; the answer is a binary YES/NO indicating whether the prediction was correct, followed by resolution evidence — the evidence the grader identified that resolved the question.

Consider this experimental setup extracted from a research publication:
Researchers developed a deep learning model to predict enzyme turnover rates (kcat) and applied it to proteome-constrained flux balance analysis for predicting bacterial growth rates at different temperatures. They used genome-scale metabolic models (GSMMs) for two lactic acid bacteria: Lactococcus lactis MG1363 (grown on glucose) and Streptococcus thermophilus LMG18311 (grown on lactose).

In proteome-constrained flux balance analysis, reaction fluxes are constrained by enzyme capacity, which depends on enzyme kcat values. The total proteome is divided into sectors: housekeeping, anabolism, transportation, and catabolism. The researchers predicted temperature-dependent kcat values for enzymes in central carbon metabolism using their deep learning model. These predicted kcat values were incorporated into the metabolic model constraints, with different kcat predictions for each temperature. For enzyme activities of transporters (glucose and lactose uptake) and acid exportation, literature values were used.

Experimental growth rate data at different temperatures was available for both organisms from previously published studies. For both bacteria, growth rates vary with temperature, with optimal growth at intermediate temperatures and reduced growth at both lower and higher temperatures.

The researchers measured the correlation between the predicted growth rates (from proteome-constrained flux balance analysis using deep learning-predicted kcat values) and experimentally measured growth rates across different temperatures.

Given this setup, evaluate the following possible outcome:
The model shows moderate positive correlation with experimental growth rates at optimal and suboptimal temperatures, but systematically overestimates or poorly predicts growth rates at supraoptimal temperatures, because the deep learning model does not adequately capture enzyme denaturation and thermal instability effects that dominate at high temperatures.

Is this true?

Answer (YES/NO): NO